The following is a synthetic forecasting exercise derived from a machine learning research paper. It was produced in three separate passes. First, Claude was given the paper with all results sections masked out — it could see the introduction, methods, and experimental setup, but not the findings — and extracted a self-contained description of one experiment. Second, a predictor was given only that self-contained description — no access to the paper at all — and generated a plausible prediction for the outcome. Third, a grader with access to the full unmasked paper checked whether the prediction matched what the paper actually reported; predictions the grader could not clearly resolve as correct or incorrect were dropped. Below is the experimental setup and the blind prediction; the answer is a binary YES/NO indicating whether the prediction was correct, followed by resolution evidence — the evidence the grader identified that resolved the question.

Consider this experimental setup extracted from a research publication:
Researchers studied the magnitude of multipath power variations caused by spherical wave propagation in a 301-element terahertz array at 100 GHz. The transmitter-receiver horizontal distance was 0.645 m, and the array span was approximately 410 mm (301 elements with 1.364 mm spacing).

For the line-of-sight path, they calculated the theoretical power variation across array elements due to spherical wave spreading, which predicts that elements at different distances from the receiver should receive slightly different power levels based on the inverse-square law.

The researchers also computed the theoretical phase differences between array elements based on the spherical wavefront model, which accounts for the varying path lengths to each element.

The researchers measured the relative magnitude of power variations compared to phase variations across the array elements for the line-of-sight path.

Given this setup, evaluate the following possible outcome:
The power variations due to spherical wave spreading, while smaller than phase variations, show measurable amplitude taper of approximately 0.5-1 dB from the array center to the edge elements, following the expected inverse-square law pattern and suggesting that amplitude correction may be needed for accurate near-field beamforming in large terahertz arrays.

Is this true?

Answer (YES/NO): NO